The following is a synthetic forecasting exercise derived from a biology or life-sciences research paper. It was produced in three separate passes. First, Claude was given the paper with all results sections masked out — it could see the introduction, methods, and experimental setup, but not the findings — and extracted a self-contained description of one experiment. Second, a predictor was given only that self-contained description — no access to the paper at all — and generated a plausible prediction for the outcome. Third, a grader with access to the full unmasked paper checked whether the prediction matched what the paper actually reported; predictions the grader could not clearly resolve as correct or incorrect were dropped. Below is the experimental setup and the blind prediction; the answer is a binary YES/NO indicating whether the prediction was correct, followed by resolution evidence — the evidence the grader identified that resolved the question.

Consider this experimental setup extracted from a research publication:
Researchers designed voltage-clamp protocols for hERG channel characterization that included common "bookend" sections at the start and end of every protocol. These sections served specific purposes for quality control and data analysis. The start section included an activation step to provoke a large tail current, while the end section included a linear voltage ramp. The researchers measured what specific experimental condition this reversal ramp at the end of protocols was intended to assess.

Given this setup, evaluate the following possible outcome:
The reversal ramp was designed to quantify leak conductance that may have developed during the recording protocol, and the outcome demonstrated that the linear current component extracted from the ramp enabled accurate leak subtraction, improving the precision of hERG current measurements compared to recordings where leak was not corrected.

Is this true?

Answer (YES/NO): NO